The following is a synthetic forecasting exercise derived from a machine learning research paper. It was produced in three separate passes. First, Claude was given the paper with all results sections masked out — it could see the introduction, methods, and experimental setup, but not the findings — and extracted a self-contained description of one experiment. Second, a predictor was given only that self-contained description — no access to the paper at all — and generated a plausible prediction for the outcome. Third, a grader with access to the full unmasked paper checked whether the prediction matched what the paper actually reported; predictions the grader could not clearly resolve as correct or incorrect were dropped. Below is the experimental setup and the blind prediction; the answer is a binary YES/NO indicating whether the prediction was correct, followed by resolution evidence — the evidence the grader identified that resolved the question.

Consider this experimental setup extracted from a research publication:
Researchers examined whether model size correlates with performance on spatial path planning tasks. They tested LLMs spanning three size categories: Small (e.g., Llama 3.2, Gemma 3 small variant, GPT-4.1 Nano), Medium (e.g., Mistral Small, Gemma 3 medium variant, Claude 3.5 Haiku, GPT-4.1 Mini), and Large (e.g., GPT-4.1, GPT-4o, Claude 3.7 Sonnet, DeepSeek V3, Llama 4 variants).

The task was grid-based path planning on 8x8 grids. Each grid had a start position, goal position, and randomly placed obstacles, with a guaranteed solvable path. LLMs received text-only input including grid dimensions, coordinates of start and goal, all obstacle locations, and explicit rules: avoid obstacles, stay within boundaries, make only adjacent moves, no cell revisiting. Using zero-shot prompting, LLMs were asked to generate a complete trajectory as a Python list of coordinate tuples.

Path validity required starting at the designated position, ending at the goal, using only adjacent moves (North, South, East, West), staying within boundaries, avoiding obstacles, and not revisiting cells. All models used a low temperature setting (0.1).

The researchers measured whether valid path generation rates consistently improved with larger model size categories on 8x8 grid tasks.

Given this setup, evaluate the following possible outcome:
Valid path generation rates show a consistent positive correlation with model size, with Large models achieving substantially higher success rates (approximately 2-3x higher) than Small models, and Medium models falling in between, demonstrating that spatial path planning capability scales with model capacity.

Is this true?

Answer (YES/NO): NO